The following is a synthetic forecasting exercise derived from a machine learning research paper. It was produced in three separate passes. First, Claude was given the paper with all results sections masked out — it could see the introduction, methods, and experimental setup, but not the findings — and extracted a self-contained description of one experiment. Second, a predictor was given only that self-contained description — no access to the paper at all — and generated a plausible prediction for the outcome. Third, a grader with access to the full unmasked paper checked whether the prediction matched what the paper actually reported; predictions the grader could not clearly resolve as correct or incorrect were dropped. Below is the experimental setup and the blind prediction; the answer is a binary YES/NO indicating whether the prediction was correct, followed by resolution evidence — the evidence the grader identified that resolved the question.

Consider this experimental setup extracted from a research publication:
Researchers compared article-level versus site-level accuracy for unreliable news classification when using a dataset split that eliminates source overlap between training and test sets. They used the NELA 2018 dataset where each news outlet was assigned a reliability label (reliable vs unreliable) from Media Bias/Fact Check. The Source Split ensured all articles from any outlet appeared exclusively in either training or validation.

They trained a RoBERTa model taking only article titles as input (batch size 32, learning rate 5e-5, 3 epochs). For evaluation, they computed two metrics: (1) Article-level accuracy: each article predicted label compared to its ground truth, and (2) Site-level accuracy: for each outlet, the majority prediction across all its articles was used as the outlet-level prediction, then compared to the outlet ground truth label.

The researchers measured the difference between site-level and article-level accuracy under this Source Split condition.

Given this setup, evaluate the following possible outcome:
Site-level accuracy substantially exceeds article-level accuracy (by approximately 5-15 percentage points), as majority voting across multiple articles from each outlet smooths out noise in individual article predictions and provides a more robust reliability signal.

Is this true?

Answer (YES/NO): NO